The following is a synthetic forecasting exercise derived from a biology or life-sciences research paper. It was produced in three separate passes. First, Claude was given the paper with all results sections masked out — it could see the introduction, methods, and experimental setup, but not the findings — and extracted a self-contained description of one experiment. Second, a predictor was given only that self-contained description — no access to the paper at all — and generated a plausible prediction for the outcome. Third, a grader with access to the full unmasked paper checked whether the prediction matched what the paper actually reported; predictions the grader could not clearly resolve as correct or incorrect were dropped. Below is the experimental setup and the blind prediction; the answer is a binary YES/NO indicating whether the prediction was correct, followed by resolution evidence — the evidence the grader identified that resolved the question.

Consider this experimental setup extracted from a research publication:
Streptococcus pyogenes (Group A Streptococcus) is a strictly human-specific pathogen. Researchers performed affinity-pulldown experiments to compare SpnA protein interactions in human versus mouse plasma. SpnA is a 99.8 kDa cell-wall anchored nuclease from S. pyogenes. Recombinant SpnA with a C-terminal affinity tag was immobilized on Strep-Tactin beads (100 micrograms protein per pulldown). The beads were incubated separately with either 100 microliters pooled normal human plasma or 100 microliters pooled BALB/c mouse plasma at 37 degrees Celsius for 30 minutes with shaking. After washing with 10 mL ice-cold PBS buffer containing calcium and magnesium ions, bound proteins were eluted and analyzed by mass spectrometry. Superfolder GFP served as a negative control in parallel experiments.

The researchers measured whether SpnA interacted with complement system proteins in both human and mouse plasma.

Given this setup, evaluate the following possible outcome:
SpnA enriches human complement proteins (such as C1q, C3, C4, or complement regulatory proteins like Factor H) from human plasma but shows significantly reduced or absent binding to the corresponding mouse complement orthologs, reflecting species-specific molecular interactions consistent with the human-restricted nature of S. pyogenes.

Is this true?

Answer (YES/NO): YES